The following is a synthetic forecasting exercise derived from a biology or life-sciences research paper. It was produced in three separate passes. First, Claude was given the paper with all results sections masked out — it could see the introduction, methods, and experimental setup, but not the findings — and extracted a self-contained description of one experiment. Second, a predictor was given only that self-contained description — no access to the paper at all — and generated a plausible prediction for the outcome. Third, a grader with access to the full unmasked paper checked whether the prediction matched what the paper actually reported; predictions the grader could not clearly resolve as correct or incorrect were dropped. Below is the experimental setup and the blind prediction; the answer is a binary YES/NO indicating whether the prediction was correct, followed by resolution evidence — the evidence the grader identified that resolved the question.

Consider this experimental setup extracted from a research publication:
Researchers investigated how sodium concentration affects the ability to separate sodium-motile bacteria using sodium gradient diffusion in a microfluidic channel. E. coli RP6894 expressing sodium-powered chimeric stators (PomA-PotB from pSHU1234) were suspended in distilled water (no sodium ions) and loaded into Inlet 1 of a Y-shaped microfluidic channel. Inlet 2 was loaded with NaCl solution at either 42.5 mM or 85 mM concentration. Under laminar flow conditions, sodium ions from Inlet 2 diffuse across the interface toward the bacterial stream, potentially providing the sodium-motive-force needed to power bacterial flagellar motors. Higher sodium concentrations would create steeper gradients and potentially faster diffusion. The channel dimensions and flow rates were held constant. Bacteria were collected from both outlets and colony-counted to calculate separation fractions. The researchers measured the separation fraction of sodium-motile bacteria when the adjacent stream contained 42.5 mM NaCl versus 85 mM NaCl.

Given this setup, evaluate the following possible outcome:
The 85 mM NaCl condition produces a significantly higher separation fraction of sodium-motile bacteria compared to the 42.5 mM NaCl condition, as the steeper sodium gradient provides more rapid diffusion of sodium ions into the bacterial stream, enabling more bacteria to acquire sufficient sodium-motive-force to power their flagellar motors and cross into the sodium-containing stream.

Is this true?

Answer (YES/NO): YES